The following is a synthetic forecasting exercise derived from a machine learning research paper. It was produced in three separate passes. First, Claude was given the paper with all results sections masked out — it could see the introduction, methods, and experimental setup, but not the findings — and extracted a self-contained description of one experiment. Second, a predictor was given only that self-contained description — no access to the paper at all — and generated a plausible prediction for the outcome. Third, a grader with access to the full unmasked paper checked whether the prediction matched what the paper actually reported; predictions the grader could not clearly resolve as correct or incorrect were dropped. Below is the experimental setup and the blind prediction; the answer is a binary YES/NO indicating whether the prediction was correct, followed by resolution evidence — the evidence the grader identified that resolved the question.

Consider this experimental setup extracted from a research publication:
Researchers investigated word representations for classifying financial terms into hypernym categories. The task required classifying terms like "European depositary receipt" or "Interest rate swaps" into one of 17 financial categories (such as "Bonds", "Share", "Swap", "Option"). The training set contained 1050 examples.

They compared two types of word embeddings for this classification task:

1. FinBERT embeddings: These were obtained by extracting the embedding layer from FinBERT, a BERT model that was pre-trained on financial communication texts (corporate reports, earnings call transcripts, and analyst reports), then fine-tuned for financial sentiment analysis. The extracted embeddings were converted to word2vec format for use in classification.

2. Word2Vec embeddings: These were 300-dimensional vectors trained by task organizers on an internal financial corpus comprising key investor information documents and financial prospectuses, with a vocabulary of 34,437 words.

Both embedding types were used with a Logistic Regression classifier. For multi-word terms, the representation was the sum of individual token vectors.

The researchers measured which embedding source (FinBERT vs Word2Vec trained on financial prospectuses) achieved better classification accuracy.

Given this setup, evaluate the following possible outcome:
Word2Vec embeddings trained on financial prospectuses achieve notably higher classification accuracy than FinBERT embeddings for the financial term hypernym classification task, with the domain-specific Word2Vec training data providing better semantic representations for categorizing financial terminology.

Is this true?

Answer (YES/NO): YES